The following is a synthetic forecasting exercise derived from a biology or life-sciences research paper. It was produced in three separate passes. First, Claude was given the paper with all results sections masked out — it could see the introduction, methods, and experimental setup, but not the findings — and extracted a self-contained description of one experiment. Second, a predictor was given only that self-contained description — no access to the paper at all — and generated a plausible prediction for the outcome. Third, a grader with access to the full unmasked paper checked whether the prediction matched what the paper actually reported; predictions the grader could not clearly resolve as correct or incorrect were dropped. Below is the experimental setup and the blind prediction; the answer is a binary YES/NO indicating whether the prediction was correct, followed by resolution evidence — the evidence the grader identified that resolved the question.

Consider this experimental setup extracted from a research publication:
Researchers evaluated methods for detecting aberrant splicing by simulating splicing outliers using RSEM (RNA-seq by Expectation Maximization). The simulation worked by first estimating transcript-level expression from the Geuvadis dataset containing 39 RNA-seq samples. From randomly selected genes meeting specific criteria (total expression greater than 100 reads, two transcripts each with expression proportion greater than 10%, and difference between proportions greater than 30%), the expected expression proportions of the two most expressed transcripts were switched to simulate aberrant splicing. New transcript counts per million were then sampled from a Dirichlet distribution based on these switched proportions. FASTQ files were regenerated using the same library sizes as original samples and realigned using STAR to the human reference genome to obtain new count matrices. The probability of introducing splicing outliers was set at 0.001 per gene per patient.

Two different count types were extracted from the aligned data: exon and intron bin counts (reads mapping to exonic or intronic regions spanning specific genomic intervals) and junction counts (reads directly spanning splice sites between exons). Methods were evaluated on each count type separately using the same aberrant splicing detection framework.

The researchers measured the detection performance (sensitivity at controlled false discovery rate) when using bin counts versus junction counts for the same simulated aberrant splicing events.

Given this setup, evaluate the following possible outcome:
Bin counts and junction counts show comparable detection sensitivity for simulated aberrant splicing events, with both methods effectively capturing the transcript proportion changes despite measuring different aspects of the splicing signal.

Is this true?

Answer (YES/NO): YES